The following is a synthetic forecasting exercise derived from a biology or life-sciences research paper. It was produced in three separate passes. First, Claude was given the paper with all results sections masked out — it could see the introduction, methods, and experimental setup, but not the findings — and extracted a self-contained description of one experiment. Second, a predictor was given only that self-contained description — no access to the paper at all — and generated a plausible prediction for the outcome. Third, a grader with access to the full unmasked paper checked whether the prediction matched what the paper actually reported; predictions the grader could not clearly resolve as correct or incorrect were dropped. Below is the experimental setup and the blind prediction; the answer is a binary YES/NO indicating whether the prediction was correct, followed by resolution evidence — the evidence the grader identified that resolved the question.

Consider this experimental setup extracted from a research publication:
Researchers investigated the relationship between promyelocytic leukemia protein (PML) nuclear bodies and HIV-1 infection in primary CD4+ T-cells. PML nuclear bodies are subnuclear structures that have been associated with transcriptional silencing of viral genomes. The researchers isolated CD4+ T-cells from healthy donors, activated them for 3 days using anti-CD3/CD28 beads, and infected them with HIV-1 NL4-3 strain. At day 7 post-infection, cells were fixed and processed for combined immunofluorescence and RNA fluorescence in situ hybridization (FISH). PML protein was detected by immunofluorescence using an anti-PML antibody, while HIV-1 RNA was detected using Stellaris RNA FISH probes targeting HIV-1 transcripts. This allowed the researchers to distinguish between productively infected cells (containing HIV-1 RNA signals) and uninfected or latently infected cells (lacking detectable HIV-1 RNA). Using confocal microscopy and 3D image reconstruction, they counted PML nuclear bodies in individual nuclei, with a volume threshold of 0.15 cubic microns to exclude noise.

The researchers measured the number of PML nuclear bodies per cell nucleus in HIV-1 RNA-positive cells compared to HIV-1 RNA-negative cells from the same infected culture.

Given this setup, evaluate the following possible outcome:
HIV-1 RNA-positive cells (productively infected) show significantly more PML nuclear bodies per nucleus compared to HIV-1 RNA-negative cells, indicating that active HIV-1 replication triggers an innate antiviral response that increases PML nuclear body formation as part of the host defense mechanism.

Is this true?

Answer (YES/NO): NO